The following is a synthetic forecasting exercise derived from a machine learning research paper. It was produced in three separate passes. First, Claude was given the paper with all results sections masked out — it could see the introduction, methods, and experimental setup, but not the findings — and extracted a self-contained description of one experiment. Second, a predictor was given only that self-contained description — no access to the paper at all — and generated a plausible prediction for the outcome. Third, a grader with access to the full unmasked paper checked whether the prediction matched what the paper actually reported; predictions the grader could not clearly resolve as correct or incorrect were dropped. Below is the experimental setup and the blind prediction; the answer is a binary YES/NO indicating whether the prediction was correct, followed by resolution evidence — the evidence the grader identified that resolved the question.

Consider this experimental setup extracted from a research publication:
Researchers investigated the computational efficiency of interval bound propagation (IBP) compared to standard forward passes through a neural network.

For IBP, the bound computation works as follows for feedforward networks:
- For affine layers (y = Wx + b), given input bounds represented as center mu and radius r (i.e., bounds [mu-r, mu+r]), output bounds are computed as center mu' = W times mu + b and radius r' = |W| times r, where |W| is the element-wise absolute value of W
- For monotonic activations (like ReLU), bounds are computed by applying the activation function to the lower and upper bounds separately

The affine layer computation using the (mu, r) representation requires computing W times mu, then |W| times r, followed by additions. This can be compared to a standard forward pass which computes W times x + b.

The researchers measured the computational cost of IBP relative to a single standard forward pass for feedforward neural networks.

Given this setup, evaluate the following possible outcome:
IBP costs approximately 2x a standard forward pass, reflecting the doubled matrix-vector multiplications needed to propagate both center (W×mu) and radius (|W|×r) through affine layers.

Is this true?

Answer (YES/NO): YES